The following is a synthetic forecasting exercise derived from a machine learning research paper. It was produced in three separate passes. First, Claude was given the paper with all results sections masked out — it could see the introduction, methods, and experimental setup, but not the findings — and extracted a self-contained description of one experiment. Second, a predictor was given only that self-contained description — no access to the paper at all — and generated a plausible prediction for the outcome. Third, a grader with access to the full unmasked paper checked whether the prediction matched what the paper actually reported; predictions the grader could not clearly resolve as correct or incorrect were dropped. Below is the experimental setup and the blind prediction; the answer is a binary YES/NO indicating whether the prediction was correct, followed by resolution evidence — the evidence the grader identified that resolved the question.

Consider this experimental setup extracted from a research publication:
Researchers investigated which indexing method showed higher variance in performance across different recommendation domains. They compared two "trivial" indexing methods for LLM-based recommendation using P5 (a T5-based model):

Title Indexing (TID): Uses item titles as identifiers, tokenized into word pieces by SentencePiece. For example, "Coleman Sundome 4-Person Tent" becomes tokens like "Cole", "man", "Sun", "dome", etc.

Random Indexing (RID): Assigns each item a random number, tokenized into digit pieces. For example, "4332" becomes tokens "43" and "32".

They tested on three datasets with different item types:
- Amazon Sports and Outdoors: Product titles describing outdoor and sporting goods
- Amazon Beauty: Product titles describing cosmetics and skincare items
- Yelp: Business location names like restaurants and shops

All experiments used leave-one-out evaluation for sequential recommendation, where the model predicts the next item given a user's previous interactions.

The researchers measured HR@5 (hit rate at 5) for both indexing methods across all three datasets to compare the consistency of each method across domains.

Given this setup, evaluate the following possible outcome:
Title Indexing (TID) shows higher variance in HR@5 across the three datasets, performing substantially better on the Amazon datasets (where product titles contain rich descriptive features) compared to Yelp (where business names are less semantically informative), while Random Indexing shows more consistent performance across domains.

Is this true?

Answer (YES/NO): NO